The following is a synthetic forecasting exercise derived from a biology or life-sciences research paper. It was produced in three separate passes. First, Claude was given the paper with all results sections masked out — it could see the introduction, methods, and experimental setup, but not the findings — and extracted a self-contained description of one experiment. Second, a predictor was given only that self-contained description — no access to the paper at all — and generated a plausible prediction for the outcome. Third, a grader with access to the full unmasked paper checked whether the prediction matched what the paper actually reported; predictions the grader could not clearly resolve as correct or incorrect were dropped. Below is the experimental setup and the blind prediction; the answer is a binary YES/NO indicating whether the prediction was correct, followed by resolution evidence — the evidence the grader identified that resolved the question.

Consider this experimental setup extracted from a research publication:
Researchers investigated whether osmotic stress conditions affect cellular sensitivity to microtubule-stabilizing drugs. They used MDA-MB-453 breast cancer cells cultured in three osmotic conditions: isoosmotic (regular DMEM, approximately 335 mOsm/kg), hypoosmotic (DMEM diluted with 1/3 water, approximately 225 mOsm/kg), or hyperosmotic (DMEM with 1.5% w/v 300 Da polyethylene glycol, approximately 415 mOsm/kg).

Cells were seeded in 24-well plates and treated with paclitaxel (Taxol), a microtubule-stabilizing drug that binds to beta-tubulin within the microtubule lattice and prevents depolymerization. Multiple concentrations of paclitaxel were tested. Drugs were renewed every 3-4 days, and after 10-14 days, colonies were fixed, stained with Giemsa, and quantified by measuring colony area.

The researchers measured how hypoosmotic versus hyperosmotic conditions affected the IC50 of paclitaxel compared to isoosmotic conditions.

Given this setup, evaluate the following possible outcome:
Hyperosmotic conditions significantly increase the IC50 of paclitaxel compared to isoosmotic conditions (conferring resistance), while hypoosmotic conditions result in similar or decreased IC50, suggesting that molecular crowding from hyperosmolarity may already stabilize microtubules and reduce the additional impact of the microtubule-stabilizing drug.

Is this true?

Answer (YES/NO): NO